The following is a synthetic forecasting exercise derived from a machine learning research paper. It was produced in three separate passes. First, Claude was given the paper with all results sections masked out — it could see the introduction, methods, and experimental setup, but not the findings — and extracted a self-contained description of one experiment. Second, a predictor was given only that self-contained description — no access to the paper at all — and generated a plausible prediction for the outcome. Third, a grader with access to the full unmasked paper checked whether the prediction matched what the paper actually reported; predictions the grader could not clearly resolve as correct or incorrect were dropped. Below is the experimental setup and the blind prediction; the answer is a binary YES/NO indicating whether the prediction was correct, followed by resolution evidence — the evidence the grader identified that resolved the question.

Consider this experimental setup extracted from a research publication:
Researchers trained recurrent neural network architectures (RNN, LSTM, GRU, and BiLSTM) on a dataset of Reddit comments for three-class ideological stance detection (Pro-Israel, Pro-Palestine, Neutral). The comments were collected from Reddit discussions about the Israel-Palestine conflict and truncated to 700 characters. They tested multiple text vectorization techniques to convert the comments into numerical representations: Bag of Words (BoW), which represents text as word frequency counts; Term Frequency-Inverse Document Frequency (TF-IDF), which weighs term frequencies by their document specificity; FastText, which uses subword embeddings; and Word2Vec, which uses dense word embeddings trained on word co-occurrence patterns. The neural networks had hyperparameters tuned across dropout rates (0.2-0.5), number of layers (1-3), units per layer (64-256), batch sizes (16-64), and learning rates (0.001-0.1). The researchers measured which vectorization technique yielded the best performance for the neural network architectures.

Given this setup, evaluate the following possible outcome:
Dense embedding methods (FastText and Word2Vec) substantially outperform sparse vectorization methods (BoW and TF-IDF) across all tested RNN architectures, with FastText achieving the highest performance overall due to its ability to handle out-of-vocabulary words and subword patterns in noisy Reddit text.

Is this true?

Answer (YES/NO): NO